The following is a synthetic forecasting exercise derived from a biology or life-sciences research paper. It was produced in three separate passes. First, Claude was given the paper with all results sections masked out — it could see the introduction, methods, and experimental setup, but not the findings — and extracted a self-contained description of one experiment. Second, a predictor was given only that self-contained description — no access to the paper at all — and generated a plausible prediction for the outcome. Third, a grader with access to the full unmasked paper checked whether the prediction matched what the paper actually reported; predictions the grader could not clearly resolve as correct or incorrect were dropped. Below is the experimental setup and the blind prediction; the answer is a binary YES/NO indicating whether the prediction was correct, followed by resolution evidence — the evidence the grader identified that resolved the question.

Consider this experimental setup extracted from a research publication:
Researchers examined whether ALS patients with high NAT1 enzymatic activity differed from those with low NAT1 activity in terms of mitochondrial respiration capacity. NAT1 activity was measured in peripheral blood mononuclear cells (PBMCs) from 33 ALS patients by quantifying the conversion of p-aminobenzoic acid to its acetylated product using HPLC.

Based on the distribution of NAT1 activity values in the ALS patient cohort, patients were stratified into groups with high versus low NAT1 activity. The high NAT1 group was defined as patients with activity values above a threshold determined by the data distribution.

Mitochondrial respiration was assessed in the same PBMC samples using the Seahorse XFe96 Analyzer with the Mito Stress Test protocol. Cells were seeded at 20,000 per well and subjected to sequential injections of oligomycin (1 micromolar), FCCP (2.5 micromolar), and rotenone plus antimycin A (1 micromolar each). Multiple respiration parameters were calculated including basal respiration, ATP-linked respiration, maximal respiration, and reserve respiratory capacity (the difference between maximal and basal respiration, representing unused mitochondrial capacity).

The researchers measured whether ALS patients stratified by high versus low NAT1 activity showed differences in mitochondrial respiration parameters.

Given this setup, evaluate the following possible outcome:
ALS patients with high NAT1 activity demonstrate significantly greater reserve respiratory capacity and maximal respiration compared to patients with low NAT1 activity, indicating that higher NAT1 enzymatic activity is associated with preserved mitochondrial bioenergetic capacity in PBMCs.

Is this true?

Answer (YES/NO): YES